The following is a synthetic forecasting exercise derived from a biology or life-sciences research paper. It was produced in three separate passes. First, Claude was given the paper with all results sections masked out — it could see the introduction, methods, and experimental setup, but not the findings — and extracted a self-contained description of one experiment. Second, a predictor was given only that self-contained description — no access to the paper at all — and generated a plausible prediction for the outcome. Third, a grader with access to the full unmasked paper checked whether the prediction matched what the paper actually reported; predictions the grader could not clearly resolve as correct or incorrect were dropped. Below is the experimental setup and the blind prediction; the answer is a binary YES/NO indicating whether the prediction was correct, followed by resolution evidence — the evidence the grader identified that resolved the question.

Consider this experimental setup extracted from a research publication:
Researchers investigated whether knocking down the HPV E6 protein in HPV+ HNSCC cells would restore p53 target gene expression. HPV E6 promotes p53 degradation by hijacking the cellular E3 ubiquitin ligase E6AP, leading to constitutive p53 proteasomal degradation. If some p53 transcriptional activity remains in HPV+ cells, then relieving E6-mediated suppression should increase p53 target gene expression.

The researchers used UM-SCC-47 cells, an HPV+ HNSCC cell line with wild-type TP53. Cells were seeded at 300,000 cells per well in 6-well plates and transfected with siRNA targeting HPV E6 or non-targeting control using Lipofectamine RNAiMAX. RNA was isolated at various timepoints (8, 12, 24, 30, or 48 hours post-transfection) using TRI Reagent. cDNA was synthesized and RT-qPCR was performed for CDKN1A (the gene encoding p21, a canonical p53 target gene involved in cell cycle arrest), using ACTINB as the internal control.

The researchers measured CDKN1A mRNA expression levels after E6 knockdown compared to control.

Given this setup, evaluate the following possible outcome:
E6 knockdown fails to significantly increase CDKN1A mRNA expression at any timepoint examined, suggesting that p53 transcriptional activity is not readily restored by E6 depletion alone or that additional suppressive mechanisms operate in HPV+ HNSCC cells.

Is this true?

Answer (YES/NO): NO